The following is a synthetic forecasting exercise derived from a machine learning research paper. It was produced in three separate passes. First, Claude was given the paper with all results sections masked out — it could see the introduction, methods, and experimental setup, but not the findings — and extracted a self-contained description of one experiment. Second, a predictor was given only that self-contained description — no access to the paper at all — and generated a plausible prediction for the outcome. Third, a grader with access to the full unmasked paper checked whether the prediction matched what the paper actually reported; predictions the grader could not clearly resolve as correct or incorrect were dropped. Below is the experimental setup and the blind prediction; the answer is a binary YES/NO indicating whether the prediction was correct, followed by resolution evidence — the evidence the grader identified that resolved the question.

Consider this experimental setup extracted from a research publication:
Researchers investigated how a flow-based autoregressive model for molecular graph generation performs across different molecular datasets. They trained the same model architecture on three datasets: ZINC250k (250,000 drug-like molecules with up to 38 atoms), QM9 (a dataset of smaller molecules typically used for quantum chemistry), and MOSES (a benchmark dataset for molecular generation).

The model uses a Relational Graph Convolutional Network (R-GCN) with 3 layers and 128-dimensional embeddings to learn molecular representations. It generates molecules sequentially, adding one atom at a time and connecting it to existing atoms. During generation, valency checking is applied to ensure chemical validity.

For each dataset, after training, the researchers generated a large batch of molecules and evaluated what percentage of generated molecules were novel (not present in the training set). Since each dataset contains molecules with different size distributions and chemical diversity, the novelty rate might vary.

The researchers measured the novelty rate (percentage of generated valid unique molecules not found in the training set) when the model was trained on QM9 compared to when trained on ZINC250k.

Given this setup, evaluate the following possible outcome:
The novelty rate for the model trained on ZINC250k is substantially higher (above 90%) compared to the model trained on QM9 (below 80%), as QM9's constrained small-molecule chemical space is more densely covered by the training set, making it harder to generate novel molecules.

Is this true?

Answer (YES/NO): NO